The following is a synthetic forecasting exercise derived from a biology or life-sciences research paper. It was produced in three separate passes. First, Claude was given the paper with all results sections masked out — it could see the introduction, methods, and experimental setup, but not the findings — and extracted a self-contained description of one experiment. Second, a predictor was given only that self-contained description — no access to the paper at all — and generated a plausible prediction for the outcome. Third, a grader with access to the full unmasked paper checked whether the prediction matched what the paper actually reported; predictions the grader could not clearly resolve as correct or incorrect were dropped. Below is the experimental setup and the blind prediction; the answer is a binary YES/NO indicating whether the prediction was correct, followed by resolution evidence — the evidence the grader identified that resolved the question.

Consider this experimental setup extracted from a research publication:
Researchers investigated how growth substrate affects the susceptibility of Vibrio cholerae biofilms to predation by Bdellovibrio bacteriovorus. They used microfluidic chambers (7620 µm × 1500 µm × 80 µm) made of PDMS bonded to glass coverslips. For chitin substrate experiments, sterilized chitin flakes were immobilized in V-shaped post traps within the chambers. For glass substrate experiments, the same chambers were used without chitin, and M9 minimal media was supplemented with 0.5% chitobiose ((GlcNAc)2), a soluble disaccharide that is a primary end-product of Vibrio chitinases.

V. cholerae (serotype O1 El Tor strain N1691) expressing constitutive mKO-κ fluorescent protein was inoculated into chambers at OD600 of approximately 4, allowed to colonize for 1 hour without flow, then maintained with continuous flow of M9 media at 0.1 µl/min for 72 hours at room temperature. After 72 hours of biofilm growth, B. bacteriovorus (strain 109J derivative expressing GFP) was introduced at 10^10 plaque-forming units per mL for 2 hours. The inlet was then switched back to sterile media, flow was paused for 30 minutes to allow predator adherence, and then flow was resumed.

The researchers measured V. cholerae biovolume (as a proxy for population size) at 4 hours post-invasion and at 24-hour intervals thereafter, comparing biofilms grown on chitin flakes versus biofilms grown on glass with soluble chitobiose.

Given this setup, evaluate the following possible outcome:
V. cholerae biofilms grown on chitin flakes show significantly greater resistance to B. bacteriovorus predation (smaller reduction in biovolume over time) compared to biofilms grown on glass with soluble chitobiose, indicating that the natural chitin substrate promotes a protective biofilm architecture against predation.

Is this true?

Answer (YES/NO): NO